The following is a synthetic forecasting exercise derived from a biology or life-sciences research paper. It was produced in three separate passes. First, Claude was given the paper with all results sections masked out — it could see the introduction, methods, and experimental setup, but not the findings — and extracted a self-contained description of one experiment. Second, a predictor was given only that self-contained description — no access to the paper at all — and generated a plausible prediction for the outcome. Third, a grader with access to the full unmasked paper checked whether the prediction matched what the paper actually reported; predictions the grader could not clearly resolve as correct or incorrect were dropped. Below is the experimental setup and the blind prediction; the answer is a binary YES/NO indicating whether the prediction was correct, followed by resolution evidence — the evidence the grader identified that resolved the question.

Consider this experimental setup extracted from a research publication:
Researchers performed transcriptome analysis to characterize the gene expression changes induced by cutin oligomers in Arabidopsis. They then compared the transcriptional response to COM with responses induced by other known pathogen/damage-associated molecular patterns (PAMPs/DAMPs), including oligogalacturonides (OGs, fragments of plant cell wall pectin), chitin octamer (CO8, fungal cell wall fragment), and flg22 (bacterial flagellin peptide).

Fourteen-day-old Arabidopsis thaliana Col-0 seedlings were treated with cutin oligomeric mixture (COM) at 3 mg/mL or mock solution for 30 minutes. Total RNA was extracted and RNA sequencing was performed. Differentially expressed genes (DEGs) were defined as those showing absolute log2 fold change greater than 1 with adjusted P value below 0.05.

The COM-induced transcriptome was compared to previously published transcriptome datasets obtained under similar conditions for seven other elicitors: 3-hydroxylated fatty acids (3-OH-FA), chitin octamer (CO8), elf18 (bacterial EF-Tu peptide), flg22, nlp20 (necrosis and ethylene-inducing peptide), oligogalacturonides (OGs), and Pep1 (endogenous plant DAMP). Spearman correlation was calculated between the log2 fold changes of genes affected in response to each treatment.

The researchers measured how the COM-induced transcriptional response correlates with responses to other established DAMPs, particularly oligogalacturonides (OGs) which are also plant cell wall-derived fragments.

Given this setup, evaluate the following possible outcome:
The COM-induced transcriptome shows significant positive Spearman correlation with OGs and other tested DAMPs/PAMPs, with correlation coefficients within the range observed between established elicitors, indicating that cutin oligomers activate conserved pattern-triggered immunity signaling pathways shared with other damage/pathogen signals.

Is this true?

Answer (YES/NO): NO